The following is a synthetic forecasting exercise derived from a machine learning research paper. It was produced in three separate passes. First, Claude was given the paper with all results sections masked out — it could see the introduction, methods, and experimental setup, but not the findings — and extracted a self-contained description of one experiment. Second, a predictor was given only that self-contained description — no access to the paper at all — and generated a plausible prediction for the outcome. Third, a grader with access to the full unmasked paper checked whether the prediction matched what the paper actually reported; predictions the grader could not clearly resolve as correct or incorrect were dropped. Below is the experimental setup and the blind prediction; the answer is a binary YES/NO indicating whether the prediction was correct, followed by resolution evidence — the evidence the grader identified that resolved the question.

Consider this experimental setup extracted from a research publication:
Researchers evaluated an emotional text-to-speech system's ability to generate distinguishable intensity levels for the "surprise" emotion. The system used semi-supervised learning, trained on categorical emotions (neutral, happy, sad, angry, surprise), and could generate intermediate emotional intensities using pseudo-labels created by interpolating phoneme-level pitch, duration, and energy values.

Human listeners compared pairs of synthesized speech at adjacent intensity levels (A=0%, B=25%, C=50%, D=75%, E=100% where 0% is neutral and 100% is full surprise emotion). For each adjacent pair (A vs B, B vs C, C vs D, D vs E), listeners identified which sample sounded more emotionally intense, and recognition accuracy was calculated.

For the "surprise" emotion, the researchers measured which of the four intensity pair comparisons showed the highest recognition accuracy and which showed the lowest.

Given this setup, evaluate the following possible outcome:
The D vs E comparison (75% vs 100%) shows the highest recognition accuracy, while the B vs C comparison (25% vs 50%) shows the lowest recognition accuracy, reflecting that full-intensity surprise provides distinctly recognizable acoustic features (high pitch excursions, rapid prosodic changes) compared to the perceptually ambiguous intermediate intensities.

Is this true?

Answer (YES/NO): NO